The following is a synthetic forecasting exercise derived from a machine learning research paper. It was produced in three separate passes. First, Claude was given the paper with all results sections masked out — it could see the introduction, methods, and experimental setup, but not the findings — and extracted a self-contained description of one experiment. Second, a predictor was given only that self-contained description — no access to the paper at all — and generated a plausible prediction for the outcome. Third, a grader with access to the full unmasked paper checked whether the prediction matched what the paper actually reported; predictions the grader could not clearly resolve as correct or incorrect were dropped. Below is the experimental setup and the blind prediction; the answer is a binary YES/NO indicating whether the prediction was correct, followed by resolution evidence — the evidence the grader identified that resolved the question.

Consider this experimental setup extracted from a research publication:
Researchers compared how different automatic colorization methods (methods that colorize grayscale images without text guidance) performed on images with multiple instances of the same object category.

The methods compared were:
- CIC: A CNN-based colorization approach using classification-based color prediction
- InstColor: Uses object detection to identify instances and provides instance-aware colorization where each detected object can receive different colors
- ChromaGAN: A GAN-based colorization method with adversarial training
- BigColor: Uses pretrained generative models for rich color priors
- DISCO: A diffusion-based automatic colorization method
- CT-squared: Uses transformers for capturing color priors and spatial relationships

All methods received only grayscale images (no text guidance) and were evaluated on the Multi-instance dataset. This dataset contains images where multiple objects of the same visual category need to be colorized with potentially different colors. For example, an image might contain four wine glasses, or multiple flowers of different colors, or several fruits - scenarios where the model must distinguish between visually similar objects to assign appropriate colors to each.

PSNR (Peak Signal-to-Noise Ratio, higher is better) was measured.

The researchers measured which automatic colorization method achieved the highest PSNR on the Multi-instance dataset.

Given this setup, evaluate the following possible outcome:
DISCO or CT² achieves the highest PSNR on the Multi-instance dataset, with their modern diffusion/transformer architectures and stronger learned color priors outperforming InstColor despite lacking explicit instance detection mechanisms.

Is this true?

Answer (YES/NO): NO